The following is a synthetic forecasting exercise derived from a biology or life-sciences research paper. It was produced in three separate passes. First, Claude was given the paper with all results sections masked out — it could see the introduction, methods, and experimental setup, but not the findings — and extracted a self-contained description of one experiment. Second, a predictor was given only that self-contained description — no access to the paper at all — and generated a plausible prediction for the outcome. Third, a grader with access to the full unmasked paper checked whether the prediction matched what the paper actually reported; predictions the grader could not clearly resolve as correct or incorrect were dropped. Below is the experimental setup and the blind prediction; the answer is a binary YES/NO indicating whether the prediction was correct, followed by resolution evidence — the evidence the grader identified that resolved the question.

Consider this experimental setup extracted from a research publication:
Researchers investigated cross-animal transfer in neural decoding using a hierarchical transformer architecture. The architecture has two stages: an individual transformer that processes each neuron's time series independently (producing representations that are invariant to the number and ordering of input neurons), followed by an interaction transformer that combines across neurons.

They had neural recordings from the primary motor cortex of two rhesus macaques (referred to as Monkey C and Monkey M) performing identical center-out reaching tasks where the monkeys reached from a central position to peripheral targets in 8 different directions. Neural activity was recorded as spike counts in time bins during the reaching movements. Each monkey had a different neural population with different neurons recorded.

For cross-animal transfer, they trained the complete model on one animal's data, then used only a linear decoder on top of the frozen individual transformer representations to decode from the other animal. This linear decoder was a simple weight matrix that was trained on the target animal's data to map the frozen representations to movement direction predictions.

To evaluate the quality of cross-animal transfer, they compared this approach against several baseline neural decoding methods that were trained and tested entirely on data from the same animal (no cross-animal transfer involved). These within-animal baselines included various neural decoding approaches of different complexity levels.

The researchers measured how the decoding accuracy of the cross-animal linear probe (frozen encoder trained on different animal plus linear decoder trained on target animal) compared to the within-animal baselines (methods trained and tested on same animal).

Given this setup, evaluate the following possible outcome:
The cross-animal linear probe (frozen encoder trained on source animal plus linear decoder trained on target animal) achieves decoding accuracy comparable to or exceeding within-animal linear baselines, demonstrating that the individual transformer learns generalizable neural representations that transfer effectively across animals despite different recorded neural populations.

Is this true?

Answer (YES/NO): YES